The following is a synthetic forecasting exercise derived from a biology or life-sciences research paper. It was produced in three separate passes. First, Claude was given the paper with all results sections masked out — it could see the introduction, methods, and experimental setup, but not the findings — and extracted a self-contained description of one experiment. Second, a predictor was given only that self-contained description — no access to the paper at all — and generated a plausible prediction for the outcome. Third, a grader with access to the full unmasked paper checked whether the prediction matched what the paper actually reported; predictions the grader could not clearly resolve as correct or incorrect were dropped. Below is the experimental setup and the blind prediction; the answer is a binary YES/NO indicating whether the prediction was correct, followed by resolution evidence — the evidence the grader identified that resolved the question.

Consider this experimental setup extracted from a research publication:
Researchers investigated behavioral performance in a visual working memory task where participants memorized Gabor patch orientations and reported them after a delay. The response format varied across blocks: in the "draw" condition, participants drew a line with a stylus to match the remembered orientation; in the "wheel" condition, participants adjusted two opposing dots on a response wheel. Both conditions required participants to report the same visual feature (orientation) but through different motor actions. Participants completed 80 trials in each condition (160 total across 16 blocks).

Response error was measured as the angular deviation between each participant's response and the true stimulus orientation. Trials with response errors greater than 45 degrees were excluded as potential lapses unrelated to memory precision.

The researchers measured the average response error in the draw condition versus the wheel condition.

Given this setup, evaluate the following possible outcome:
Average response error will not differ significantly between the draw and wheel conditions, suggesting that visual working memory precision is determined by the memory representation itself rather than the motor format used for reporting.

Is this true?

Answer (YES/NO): NO